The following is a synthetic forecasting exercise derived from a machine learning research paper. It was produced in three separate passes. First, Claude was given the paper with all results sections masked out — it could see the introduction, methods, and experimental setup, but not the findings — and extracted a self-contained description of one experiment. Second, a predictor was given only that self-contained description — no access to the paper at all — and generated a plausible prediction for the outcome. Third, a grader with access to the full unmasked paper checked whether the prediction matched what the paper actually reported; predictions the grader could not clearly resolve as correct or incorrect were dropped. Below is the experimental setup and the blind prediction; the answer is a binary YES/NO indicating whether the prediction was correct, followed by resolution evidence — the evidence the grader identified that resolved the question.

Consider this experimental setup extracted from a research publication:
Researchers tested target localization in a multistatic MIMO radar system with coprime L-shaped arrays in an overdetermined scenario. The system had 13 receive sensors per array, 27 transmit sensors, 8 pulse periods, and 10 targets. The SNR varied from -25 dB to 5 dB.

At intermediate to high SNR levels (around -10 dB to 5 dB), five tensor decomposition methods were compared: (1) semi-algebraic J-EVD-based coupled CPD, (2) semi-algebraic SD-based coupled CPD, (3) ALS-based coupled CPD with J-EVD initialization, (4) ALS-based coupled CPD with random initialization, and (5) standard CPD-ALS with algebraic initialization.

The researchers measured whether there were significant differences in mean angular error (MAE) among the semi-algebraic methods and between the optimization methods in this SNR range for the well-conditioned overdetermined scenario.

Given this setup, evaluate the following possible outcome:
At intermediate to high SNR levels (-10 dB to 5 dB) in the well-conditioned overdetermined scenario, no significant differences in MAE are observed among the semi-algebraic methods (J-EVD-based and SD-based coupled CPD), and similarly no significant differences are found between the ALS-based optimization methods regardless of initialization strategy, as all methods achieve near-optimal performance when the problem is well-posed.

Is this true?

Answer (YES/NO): NO